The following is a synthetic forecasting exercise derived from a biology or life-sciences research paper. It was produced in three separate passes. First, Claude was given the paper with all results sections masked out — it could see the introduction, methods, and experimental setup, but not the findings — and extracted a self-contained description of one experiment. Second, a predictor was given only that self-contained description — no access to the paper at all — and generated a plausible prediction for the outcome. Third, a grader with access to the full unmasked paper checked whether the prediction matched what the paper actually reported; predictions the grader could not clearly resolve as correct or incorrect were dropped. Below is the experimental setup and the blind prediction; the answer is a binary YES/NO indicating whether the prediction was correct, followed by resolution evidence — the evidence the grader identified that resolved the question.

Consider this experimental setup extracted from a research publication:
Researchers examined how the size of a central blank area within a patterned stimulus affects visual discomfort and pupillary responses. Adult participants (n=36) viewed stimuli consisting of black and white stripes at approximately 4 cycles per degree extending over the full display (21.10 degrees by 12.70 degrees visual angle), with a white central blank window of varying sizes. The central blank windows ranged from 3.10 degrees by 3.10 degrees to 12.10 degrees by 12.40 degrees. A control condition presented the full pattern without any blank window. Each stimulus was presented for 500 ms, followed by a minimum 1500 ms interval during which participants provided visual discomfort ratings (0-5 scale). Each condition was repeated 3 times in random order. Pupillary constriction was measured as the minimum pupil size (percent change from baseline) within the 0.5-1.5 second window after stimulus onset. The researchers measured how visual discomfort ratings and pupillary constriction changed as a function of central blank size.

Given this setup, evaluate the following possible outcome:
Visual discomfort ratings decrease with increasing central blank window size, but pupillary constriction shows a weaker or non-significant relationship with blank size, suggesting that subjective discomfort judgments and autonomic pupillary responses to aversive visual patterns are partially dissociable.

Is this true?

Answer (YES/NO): NO